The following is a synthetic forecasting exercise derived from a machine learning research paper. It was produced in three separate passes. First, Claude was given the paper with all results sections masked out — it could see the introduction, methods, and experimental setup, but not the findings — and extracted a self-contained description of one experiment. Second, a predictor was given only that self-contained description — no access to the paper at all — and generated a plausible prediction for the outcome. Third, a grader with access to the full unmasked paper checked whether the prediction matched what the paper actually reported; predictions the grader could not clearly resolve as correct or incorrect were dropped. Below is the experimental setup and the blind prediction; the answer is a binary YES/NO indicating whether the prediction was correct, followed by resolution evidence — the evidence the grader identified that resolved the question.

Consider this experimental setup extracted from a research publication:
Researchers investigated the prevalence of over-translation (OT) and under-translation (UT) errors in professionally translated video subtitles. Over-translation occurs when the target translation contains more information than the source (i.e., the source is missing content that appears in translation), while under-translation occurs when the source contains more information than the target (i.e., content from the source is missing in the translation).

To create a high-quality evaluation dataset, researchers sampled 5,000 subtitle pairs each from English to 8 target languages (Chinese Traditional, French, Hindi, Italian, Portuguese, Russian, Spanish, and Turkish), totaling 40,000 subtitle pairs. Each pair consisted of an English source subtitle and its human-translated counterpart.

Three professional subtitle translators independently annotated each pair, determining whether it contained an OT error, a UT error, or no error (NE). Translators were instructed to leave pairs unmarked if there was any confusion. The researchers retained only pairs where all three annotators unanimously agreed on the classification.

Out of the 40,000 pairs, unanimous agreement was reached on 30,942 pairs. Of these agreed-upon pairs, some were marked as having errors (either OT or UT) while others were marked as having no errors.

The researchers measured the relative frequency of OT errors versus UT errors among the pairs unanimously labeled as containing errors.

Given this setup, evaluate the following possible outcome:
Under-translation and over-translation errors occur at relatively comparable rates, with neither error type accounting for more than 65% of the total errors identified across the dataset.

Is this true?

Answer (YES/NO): NO